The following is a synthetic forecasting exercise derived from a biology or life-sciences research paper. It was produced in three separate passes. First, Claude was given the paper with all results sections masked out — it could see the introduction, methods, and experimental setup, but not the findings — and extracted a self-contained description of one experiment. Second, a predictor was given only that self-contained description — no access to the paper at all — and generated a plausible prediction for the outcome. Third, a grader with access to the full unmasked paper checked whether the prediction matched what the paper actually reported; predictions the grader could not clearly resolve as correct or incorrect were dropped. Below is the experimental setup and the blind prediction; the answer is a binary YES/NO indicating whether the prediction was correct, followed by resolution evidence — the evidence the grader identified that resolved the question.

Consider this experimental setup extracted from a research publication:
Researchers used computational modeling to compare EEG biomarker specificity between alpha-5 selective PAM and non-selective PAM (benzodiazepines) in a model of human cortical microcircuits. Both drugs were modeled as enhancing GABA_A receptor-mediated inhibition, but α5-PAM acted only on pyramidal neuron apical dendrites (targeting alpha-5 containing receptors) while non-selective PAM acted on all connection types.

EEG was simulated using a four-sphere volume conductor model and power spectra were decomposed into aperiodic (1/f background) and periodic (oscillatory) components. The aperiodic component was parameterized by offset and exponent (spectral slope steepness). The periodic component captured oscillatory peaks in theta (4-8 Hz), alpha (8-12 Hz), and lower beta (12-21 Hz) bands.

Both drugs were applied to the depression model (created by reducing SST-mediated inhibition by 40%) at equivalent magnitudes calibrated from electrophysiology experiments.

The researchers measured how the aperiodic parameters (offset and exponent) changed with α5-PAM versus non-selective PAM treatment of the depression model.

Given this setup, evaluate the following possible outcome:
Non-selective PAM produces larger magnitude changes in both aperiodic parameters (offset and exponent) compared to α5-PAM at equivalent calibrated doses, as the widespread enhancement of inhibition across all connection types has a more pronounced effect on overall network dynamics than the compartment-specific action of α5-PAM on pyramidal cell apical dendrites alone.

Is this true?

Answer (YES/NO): NO